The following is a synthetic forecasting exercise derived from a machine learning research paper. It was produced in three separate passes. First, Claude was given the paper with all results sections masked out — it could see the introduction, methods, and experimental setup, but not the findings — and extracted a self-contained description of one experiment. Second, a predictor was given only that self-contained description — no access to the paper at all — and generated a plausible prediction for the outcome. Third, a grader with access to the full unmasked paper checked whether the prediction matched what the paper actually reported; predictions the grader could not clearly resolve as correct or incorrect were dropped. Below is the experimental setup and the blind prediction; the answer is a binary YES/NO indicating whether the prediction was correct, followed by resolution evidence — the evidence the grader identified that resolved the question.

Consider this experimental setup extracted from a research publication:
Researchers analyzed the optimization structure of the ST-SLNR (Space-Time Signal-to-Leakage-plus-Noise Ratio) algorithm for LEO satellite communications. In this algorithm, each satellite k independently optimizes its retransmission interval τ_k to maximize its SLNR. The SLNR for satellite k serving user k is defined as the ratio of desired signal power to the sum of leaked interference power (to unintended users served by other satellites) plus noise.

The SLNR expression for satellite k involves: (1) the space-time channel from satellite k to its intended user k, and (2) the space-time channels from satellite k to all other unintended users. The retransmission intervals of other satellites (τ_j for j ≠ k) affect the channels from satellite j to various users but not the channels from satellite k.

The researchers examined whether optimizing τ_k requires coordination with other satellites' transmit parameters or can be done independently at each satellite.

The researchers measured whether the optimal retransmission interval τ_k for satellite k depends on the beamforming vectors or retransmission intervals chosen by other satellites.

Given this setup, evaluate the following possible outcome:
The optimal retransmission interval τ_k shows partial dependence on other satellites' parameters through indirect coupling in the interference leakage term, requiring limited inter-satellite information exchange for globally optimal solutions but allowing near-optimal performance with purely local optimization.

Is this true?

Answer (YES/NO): NO